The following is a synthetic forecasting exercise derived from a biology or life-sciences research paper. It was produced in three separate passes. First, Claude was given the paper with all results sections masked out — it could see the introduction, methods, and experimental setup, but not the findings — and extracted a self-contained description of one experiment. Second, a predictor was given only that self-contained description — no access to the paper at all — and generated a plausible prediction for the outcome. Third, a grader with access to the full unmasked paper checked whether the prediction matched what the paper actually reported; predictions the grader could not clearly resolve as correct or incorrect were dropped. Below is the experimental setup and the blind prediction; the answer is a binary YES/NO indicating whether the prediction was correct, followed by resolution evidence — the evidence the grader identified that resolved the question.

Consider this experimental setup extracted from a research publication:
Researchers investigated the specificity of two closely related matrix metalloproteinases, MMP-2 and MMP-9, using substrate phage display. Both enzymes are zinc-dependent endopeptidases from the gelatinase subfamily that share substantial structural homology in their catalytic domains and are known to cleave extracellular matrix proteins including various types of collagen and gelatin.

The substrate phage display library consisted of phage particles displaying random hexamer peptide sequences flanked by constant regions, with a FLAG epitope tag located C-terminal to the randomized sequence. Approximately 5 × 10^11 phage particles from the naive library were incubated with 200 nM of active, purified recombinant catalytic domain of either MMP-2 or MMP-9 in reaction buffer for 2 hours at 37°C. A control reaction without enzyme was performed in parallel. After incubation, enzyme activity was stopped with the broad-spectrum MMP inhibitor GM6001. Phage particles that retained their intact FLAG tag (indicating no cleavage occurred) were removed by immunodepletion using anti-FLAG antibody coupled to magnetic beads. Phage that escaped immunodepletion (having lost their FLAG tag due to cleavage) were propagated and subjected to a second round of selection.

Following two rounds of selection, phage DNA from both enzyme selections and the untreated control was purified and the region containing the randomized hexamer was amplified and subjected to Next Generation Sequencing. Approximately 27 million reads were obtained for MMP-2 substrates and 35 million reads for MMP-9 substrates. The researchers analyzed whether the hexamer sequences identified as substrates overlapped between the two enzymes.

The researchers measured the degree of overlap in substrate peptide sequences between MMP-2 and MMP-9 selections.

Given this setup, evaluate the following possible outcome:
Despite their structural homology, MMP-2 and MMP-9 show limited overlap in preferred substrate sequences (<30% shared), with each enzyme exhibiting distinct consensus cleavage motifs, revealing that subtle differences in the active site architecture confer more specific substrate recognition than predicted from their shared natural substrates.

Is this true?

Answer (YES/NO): NO